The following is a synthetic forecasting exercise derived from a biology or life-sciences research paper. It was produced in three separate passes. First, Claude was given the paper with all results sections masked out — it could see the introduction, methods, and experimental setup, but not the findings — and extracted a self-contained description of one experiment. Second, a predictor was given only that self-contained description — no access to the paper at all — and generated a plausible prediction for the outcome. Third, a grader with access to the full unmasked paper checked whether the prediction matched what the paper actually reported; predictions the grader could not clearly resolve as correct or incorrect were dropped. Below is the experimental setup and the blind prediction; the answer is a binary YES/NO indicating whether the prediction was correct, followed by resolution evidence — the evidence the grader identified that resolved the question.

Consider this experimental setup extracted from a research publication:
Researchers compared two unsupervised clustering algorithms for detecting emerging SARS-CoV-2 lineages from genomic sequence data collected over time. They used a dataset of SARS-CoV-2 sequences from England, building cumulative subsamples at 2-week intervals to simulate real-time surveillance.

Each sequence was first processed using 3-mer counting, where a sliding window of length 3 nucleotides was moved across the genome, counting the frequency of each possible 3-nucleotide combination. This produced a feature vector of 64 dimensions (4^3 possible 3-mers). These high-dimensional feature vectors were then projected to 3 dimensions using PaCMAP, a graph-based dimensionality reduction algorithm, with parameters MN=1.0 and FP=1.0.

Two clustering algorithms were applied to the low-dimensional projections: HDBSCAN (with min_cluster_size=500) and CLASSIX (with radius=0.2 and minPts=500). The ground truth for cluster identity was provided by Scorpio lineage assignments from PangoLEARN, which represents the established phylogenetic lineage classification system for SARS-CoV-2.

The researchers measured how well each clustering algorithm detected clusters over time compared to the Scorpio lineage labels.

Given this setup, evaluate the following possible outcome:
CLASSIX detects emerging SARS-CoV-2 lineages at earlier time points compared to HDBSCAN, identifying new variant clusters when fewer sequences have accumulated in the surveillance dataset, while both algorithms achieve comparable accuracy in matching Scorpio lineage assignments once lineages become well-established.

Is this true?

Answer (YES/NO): NO